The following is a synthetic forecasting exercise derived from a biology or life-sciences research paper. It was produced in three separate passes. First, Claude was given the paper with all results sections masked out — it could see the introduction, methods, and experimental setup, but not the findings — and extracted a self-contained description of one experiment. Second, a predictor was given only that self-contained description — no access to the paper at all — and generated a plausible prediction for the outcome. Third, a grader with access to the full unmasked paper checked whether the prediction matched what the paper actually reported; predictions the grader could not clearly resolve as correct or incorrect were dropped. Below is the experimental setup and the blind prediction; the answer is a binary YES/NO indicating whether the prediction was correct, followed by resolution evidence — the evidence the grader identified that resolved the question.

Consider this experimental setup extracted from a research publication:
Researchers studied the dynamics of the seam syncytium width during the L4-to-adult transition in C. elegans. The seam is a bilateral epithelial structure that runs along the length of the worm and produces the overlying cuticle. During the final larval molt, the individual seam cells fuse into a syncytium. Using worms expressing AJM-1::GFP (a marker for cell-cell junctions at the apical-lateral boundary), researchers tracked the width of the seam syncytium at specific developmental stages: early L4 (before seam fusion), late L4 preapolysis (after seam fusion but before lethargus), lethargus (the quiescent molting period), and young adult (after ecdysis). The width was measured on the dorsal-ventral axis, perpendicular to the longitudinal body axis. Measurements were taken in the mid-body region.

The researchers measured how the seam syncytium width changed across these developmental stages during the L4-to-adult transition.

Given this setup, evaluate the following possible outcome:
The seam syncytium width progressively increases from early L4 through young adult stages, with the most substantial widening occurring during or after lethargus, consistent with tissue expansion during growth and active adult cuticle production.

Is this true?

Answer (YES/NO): NO